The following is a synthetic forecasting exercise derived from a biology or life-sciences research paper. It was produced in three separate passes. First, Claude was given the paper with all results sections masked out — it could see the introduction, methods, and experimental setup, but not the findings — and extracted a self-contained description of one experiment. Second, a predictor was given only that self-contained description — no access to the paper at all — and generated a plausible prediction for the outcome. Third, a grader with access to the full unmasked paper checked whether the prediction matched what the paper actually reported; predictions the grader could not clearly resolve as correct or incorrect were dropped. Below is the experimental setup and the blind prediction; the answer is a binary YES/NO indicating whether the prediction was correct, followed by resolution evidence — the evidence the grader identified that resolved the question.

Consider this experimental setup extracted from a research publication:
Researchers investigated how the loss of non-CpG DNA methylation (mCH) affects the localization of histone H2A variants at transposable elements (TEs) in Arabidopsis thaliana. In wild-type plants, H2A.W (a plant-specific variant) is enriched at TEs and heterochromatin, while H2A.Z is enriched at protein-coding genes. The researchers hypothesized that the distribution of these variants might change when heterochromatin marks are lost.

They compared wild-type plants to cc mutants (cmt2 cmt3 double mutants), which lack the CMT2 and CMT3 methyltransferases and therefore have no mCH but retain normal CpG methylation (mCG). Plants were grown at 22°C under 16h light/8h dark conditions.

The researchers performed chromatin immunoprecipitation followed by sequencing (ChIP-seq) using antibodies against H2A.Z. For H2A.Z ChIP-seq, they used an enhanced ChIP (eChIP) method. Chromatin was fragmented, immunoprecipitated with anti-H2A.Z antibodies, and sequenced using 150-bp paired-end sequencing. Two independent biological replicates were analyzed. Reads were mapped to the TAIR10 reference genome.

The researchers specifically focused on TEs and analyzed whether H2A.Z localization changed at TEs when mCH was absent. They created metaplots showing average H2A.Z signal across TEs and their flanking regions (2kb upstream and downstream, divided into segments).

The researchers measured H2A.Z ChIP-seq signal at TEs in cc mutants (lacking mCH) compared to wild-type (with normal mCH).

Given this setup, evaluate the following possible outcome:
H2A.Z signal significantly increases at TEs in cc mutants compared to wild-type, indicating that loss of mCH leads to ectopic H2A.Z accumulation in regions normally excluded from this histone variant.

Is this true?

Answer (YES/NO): NO